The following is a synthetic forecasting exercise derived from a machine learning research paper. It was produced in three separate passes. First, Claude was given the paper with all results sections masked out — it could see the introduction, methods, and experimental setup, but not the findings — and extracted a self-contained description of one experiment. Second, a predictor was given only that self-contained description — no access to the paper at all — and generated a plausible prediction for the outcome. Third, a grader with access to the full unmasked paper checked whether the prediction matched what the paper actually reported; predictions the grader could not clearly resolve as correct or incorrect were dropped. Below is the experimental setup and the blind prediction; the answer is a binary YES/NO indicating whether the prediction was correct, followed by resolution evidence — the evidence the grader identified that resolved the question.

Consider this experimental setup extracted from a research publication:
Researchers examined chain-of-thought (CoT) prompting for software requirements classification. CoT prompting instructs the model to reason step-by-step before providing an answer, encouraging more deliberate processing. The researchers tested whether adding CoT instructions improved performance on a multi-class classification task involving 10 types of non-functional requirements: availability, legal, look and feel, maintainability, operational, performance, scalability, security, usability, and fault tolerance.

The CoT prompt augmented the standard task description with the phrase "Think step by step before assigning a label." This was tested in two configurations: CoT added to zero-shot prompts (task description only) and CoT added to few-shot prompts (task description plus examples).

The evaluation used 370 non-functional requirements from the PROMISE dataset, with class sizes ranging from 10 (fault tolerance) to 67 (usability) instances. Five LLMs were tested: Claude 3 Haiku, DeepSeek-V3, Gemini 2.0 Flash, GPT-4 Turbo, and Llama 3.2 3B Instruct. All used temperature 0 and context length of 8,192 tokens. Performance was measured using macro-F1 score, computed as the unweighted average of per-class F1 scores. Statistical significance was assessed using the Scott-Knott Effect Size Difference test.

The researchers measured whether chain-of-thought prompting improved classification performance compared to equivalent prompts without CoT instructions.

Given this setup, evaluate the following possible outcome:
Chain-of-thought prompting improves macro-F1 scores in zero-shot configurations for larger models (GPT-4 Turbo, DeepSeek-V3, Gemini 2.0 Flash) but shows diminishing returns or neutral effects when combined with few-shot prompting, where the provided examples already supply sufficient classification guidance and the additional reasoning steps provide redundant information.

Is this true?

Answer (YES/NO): NO